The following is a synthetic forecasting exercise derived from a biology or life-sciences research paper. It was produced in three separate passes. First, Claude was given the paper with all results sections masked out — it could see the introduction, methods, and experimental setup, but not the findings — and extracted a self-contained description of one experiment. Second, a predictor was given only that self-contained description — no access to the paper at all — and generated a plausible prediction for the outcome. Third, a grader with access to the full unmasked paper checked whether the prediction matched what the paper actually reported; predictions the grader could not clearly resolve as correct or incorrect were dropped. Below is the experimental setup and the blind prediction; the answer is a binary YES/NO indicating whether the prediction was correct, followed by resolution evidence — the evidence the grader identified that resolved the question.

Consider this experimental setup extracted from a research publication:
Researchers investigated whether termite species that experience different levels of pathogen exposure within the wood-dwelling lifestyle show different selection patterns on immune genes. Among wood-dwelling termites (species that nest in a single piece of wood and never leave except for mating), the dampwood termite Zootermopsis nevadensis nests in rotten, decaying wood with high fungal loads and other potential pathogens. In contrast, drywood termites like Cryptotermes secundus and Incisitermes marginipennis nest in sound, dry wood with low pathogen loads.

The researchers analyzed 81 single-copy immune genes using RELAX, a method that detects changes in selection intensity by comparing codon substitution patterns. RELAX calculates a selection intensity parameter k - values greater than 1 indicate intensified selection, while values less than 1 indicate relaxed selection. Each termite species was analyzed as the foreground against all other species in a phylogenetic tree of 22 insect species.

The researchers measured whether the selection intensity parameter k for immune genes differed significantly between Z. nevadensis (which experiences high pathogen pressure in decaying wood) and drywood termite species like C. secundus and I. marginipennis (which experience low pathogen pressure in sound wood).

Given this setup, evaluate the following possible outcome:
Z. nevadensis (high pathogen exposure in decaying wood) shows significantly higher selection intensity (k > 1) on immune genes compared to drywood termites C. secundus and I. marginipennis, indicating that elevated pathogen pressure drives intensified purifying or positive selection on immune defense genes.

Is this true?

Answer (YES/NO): NO